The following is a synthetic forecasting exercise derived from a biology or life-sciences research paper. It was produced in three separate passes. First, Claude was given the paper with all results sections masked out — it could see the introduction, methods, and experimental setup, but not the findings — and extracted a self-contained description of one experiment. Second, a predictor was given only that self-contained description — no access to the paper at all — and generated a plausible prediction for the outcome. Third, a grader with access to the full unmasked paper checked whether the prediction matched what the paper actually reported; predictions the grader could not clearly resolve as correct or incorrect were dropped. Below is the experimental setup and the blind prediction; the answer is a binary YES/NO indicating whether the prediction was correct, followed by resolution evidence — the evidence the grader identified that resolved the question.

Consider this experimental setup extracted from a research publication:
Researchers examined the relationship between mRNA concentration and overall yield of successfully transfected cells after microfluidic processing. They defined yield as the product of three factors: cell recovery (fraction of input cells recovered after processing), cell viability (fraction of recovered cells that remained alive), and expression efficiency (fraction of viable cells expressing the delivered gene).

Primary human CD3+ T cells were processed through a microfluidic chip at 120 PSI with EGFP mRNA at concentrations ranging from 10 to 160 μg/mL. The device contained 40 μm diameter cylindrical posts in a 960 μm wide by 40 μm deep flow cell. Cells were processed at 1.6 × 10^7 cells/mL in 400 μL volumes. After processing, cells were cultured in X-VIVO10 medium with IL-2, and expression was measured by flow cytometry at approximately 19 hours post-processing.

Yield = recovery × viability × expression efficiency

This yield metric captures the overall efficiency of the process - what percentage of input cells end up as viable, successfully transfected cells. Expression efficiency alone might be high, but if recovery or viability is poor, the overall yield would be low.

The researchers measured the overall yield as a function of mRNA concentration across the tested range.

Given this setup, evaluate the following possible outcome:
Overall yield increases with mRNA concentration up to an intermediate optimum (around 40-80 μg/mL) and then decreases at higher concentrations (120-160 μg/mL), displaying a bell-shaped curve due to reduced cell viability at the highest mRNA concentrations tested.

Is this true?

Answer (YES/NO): YES